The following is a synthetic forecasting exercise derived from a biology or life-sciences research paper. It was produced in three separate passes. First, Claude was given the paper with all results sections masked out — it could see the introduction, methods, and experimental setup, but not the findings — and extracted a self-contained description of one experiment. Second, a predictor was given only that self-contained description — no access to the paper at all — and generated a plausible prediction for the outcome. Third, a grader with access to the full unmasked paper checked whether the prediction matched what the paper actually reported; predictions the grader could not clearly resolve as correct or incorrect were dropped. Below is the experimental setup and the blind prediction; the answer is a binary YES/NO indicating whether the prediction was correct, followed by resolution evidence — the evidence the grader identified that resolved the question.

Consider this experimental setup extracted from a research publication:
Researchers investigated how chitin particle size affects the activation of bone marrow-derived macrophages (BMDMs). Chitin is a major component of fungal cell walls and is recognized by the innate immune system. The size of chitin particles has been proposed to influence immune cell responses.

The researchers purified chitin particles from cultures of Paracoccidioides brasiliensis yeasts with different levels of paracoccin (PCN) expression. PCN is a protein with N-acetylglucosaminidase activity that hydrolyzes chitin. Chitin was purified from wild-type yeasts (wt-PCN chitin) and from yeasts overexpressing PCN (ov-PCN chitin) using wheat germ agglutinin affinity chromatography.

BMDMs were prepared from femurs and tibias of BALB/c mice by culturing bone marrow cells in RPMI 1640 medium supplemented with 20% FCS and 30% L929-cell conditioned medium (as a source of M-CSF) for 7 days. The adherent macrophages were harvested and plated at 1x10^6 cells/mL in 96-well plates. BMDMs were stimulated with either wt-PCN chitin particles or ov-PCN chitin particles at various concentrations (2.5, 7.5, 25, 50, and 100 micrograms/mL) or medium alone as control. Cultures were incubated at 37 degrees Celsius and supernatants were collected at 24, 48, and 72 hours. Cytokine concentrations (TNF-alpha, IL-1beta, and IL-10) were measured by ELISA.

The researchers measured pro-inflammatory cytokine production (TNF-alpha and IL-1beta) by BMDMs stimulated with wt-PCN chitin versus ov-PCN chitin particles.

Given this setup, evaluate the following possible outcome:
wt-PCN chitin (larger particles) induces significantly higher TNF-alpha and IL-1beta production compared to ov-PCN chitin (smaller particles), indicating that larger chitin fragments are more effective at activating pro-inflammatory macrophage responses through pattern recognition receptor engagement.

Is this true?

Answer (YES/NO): YES